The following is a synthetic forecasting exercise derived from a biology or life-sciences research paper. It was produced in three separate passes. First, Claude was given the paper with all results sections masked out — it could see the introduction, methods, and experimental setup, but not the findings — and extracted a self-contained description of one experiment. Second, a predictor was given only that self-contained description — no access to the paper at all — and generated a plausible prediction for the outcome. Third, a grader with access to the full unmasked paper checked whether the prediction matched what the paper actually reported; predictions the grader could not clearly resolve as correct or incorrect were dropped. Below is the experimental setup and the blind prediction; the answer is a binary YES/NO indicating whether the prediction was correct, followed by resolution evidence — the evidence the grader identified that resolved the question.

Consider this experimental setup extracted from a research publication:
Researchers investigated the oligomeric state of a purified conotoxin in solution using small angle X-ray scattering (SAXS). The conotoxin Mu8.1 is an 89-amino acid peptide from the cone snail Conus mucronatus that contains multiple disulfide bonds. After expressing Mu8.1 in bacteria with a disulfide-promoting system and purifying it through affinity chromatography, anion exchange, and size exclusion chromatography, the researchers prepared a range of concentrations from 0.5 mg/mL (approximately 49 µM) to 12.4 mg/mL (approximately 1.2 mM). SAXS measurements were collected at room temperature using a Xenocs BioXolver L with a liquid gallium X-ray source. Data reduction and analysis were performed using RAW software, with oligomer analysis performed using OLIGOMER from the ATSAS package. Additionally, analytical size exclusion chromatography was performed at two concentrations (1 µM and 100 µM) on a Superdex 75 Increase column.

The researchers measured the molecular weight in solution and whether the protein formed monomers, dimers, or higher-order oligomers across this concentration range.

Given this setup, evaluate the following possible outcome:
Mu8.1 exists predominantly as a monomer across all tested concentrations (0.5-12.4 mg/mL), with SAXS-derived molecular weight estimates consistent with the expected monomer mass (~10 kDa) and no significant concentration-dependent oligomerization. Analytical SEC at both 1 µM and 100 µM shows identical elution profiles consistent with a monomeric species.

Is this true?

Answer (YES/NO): NO